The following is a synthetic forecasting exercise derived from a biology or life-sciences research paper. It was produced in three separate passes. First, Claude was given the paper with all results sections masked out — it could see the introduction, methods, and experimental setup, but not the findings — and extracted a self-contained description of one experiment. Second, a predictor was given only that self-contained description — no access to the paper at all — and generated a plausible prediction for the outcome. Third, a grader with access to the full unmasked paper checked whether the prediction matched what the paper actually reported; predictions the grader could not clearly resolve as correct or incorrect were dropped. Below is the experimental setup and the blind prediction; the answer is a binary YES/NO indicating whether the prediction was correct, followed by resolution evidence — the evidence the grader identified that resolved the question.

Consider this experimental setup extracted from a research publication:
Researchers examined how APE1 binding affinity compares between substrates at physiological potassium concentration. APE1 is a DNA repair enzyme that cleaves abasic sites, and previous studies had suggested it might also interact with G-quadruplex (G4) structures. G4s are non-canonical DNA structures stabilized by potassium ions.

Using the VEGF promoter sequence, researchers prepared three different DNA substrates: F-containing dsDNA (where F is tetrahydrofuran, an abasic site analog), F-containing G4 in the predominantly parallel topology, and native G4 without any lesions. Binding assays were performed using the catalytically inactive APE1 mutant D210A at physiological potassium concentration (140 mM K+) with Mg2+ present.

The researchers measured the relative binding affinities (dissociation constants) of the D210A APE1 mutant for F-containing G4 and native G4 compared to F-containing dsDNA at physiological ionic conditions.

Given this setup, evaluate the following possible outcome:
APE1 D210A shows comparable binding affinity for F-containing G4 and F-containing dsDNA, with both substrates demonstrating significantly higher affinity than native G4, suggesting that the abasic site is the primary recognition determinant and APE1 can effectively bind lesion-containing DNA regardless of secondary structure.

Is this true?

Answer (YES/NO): NO